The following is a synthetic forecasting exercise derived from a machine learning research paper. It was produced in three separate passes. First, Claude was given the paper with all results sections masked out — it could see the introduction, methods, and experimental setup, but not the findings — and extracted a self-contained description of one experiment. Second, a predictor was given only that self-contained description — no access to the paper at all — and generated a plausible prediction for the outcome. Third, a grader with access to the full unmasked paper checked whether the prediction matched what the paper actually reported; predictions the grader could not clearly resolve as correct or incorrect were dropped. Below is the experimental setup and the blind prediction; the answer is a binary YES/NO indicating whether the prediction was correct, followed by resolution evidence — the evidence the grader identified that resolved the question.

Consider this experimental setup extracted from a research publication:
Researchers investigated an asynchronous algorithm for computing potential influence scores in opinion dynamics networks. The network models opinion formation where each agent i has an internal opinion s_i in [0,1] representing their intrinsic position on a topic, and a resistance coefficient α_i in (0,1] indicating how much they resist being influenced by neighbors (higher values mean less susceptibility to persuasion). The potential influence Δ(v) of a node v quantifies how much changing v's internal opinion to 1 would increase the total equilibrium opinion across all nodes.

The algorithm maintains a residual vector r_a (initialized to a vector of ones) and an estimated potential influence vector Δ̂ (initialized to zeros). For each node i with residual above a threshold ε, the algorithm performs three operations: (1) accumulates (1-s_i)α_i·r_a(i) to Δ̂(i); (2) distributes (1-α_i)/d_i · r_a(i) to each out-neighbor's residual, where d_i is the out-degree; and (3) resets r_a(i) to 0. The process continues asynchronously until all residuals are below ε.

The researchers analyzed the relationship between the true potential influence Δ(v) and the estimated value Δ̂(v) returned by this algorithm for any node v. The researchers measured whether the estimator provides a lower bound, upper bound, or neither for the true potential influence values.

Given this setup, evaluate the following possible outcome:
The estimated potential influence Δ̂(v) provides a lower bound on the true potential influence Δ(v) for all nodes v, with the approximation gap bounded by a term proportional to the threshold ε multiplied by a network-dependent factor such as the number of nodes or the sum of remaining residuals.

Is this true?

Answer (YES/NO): NO